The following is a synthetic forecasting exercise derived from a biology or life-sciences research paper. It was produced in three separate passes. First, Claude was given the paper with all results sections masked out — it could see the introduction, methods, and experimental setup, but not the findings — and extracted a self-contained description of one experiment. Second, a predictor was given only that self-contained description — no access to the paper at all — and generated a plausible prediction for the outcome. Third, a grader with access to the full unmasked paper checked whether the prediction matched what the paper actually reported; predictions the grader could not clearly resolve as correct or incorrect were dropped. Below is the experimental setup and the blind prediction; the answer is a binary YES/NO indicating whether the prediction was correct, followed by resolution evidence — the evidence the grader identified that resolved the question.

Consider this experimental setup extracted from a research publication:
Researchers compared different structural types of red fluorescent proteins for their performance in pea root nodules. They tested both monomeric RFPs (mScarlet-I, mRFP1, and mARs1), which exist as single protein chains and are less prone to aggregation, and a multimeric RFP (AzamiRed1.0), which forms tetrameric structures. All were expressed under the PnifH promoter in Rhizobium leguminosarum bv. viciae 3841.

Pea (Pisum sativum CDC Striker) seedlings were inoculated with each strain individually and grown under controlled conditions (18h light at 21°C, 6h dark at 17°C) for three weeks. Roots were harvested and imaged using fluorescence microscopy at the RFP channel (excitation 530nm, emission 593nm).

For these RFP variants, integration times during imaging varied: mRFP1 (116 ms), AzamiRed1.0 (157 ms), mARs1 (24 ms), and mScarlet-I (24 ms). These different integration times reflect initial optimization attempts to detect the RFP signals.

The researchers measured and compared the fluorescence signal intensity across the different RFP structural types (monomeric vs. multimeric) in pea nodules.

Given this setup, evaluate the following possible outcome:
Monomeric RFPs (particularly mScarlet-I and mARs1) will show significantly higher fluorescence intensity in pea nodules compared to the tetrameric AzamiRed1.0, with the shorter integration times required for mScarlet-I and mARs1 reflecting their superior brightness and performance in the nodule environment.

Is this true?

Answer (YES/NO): NO